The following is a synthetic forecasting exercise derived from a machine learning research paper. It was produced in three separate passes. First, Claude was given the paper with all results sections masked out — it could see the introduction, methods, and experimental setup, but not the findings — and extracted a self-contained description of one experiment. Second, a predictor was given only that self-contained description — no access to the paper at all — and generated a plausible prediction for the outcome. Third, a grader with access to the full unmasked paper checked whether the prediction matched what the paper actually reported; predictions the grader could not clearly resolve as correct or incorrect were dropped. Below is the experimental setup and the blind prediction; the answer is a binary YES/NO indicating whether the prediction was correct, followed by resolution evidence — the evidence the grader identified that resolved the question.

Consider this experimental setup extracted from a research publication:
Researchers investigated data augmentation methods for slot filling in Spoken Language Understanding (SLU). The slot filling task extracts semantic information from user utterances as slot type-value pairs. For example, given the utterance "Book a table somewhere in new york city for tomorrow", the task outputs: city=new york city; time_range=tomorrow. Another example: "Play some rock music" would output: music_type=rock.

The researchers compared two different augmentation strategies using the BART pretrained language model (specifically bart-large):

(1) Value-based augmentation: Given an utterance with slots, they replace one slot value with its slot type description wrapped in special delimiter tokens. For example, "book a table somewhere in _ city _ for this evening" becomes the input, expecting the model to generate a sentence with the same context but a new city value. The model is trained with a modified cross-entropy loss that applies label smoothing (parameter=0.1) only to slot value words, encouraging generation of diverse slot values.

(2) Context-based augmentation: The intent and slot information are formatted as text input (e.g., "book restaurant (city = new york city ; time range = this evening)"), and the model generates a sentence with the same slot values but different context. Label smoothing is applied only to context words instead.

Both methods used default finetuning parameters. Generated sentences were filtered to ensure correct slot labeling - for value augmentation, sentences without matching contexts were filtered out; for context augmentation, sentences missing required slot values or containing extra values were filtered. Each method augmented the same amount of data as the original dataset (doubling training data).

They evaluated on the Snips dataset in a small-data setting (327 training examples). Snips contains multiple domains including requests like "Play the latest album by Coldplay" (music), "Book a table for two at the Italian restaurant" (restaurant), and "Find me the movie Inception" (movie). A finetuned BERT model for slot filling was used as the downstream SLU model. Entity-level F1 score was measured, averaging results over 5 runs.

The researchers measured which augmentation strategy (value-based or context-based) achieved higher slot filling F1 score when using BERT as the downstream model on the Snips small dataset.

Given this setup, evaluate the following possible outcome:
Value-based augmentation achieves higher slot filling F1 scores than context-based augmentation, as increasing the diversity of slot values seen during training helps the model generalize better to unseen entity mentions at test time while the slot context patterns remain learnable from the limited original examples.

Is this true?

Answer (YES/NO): YES